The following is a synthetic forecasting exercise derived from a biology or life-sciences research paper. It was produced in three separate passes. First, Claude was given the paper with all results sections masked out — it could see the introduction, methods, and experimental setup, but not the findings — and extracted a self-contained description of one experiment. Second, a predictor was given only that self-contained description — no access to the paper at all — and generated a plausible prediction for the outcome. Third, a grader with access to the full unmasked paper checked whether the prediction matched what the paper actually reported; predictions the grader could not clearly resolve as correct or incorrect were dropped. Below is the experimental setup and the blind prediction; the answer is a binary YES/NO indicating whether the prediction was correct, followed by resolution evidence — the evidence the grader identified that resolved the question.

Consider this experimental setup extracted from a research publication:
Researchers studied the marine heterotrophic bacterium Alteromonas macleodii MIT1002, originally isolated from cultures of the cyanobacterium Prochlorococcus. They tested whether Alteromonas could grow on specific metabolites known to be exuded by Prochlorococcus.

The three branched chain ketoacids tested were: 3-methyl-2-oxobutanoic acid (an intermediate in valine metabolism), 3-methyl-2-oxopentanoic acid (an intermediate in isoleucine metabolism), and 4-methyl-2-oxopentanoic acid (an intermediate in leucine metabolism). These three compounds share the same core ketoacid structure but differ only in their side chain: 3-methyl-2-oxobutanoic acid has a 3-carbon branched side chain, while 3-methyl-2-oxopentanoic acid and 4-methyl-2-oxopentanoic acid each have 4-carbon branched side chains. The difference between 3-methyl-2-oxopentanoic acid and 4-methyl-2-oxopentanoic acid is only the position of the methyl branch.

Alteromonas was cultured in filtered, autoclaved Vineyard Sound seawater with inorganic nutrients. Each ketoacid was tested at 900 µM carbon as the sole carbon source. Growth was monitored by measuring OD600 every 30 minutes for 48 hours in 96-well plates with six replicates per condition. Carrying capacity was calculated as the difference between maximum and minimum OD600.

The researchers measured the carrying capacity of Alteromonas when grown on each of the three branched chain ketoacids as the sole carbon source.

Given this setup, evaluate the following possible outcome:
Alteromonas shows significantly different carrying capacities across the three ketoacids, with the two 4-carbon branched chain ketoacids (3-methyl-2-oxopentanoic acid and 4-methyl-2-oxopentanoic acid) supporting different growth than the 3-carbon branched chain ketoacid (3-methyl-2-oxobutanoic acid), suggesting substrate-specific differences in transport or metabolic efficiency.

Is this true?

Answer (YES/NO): YES